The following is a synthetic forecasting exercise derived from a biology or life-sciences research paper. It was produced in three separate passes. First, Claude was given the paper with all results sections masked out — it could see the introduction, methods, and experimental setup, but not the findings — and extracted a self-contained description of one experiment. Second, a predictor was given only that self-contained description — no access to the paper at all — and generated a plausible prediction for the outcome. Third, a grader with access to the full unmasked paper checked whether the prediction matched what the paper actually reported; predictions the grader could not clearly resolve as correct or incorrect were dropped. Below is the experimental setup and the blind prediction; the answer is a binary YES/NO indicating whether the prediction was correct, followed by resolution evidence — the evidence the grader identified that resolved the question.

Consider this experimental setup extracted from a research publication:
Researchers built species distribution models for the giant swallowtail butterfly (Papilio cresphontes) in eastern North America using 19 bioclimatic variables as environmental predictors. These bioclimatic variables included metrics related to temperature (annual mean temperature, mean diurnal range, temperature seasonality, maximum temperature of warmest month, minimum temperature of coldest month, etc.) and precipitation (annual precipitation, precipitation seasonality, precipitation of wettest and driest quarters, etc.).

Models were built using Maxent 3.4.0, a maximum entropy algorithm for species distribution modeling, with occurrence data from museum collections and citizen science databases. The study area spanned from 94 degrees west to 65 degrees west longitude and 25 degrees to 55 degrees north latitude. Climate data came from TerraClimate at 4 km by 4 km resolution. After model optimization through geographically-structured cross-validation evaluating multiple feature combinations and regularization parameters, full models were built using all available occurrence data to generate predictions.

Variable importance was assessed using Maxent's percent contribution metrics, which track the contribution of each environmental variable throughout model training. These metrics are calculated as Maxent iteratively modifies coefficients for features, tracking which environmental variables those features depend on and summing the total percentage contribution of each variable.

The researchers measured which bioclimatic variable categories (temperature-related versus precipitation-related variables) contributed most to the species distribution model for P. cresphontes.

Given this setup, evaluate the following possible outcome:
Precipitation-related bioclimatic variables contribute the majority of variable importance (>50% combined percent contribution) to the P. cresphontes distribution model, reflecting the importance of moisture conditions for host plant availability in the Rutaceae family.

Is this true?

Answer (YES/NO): NO